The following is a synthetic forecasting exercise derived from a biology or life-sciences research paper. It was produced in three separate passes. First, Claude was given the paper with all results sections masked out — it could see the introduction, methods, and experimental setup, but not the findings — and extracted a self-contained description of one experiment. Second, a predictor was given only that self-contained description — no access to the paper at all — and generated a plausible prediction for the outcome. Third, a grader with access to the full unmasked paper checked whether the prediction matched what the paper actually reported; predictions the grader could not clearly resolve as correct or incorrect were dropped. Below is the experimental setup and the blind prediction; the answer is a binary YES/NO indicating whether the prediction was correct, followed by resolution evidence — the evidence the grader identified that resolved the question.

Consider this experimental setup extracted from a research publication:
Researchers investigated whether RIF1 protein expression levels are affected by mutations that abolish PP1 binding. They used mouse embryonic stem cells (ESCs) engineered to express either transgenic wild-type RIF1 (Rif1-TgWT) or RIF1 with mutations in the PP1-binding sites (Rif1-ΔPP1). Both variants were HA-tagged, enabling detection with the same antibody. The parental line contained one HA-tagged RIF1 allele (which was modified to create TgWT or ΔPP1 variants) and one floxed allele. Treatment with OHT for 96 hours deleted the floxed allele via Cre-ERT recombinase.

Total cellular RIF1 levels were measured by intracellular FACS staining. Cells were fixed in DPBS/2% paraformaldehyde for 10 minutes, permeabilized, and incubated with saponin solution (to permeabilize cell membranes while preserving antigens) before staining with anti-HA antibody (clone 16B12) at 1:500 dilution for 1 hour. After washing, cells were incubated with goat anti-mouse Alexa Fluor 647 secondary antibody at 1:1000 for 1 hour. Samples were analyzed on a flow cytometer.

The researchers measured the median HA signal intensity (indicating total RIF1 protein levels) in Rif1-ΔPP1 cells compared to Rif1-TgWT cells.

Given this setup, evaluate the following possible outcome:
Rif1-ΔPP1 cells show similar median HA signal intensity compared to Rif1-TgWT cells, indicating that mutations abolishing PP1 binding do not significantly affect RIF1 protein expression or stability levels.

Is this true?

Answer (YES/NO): YES